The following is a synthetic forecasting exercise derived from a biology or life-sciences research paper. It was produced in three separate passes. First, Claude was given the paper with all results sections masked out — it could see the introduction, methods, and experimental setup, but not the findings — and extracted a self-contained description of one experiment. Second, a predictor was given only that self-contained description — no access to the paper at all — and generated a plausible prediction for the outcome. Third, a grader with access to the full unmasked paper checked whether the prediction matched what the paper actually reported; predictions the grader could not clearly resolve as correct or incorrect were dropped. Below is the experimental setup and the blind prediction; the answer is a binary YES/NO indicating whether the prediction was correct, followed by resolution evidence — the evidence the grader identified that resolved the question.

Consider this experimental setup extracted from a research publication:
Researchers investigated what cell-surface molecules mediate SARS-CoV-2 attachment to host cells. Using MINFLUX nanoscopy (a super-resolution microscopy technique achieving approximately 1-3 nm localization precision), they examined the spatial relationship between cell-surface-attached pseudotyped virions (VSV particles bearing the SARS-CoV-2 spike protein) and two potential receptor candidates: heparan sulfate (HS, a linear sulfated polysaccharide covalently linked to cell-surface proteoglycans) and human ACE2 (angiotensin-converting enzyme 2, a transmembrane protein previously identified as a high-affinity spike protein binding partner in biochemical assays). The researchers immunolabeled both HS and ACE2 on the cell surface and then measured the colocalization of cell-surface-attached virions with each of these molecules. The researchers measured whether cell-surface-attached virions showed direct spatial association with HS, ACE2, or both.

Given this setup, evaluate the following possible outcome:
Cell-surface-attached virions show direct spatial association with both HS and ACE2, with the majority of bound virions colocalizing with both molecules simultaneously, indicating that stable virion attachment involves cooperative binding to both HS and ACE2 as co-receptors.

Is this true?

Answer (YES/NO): NO